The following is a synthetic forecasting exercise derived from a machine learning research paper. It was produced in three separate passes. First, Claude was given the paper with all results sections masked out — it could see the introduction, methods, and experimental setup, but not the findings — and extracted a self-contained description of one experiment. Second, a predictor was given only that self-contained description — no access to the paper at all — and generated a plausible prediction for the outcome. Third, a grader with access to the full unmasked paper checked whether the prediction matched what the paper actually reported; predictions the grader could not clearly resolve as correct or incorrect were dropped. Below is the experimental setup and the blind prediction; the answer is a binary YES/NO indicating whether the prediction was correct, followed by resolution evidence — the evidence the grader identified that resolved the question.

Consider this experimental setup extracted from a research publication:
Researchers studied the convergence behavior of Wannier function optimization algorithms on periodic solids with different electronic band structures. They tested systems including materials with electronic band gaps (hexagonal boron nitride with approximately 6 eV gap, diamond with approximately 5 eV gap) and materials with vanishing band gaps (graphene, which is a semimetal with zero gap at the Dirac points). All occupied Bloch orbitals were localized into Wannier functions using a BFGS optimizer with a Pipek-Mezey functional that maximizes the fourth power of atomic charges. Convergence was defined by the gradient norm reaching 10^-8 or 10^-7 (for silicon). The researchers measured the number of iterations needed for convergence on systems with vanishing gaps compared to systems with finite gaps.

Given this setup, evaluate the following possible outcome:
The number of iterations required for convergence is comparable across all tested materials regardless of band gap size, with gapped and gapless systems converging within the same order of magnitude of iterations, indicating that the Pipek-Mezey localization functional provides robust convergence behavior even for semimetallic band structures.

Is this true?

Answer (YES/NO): NO